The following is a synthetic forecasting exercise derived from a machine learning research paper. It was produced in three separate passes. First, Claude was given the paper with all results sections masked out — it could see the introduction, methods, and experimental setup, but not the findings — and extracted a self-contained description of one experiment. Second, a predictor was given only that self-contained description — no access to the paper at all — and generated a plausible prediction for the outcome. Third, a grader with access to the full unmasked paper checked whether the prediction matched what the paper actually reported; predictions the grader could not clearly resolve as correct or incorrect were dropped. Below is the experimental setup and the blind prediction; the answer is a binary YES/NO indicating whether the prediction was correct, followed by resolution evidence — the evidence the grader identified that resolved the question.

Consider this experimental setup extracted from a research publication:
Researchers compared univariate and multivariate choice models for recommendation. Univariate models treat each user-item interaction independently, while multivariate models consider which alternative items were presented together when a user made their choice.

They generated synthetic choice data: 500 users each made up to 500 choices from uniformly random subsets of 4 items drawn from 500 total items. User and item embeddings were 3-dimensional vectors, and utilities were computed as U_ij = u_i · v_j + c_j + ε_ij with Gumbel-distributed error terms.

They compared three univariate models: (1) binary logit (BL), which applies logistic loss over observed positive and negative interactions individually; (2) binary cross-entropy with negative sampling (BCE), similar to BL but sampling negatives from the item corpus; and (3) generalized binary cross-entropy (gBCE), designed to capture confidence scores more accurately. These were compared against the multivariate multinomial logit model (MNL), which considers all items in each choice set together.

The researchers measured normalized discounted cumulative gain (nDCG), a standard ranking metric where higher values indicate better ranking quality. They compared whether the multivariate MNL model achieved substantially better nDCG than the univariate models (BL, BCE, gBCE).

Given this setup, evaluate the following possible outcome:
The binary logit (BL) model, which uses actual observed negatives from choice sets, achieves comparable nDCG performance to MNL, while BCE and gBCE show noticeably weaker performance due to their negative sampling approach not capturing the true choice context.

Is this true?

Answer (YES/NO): YES